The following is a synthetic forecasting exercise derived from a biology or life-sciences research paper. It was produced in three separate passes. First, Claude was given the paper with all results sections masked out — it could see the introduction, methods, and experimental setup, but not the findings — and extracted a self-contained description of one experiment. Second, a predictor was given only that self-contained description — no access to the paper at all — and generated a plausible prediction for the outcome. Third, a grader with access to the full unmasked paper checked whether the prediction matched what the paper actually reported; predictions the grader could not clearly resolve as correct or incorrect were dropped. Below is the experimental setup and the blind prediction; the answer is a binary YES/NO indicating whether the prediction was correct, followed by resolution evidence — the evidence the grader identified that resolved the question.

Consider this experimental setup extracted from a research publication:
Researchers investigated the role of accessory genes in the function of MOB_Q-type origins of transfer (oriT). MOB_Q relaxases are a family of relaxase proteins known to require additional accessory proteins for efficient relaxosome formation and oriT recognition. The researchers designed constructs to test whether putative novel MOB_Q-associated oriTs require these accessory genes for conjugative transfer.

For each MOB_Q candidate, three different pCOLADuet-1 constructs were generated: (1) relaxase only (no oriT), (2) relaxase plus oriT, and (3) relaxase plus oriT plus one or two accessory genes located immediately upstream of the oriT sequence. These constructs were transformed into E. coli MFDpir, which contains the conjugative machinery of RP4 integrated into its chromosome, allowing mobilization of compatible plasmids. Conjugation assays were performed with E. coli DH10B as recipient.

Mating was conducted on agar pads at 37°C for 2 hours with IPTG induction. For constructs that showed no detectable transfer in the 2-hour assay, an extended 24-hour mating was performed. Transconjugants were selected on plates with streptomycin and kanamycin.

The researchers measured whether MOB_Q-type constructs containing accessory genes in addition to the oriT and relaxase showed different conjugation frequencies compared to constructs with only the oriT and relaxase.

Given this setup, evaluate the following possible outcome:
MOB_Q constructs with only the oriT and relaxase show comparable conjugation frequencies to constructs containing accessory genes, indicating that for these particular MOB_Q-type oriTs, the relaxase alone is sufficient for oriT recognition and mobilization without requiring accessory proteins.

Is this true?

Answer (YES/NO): NO